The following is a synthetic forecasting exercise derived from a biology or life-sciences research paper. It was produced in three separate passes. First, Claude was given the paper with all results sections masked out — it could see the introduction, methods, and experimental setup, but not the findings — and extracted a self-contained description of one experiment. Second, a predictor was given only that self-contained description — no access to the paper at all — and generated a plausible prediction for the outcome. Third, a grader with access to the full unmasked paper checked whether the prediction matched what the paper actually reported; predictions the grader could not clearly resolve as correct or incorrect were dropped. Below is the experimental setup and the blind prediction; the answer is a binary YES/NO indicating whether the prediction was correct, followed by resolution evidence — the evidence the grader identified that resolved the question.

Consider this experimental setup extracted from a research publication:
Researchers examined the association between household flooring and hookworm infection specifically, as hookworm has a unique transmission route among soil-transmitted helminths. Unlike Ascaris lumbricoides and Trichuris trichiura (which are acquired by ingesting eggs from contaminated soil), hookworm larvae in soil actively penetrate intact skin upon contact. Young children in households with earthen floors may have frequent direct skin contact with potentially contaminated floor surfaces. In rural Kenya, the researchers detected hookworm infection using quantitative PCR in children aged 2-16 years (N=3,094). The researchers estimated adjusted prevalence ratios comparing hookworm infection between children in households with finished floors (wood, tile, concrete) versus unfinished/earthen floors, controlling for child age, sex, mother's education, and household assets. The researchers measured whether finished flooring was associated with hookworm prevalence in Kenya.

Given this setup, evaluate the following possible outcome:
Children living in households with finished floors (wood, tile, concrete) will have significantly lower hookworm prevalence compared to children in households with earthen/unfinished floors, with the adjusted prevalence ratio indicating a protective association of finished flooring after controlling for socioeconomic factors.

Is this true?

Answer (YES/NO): NO